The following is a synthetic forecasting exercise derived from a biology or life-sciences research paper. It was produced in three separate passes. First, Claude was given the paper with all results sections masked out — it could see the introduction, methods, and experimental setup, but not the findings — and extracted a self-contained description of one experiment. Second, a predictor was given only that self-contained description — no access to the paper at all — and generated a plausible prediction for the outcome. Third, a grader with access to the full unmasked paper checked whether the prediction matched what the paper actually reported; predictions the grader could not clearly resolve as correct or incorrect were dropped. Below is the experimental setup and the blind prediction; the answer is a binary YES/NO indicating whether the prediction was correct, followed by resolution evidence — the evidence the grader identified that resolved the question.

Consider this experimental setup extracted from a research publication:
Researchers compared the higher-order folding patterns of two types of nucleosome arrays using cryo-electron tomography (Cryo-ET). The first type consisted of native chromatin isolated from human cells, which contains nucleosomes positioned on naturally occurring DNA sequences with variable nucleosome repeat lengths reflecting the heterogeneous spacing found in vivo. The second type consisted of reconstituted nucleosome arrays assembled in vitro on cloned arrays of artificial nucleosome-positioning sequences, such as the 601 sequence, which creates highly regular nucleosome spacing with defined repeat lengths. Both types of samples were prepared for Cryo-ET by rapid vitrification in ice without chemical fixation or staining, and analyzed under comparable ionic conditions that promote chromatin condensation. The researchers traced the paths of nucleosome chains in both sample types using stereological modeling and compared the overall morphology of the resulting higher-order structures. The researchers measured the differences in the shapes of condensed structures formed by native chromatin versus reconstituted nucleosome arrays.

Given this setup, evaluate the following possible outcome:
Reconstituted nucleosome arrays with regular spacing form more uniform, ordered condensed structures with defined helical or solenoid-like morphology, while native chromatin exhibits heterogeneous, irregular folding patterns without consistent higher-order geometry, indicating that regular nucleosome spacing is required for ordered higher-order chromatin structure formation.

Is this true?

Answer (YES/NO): NO